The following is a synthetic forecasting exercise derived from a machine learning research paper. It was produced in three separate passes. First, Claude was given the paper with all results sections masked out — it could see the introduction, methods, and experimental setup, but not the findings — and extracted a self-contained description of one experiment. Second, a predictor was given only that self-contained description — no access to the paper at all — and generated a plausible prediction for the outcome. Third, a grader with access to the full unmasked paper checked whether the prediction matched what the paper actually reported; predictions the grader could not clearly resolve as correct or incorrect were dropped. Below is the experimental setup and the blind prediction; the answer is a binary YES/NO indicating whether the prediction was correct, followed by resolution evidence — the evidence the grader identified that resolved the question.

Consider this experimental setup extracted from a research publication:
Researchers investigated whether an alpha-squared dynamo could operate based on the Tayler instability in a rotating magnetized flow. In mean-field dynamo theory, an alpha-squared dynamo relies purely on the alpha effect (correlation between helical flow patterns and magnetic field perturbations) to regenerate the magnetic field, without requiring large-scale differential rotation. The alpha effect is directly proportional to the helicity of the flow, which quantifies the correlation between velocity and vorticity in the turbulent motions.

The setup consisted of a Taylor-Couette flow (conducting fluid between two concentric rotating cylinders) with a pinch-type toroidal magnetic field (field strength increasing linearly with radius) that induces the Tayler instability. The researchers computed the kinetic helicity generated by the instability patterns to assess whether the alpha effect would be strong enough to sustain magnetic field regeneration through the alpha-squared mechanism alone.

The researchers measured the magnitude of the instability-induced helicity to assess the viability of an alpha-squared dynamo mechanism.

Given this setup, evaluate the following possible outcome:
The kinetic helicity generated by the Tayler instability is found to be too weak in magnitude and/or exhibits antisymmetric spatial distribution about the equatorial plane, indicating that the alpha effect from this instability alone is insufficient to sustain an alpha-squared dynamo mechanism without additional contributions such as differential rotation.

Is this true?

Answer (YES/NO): YES